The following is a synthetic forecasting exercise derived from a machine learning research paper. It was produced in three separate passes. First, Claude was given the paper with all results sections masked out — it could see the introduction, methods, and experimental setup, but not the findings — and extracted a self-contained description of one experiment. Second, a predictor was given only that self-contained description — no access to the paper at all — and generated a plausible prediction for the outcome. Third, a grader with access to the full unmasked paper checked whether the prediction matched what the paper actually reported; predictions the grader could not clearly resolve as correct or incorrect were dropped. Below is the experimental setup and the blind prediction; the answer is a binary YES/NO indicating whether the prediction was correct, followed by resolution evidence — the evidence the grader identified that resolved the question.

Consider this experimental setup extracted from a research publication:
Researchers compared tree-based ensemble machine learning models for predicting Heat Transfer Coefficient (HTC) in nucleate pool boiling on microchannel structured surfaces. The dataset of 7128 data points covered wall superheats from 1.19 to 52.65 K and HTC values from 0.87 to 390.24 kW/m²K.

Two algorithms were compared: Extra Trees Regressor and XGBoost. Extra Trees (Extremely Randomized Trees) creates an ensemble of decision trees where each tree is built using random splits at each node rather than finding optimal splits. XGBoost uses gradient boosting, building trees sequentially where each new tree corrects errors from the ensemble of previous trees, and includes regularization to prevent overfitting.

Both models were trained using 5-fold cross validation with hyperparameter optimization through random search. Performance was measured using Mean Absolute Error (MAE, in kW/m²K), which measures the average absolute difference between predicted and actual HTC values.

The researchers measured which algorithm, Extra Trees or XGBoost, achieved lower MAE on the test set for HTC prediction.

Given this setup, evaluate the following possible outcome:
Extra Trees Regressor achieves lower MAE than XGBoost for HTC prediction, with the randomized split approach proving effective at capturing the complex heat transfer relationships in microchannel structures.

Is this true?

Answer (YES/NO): NO